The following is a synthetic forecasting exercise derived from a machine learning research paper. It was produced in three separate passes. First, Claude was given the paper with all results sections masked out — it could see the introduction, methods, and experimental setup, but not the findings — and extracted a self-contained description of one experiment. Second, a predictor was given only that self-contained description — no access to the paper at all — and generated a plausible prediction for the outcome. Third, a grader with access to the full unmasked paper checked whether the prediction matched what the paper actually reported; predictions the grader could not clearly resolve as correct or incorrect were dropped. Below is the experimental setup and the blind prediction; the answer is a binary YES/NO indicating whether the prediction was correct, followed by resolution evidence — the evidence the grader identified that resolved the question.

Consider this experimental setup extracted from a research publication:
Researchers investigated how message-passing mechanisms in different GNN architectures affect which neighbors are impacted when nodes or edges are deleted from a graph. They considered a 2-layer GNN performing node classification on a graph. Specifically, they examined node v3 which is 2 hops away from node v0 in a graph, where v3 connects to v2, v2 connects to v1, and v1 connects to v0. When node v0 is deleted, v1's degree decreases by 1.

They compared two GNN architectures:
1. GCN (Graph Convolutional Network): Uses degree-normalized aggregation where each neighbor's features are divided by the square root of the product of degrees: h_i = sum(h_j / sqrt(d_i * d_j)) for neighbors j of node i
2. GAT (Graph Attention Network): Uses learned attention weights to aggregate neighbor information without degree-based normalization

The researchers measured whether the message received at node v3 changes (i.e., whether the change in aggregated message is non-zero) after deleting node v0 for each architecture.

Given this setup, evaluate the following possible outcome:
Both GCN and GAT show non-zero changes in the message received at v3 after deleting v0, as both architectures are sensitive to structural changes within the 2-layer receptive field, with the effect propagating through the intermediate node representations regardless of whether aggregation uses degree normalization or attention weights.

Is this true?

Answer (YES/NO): NO